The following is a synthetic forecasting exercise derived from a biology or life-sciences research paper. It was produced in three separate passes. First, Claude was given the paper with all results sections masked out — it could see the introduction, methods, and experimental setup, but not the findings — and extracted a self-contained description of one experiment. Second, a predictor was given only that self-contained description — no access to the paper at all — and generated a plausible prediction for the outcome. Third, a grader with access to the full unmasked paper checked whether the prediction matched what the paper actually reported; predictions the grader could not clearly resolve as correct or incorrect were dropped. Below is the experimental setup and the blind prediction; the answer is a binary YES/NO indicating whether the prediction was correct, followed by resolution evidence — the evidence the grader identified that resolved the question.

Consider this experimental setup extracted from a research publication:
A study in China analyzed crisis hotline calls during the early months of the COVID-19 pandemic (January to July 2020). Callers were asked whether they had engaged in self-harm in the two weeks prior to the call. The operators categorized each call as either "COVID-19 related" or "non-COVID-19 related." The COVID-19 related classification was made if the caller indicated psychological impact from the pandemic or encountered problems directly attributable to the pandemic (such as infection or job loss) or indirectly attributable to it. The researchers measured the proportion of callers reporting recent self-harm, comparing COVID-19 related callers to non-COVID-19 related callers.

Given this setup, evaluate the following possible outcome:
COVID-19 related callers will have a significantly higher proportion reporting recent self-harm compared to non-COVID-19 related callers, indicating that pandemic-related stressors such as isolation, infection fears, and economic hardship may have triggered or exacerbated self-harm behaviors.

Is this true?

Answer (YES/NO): NO